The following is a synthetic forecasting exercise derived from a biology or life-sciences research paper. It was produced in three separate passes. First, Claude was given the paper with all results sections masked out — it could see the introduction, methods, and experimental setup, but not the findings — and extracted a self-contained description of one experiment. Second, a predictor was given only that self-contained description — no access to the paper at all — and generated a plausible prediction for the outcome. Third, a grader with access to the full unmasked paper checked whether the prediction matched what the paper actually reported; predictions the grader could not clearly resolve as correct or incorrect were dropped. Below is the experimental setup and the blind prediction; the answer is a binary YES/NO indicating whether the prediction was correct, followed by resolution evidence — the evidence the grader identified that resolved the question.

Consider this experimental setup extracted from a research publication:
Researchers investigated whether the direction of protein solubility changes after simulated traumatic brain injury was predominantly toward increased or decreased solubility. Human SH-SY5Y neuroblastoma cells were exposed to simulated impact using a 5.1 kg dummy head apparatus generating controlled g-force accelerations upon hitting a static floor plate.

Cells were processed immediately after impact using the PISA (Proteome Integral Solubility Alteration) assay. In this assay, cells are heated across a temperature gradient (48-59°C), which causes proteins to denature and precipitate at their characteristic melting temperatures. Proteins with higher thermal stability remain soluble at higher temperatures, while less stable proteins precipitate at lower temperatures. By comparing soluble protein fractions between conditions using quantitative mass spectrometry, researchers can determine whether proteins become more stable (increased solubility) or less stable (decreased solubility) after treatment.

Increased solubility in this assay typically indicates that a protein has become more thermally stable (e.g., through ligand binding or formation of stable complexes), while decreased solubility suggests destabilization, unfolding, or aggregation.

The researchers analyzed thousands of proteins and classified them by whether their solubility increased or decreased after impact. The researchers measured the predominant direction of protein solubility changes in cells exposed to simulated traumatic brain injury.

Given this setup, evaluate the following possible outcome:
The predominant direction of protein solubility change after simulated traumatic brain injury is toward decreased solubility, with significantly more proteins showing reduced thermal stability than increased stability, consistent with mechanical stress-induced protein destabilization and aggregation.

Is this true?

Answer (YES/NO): NO